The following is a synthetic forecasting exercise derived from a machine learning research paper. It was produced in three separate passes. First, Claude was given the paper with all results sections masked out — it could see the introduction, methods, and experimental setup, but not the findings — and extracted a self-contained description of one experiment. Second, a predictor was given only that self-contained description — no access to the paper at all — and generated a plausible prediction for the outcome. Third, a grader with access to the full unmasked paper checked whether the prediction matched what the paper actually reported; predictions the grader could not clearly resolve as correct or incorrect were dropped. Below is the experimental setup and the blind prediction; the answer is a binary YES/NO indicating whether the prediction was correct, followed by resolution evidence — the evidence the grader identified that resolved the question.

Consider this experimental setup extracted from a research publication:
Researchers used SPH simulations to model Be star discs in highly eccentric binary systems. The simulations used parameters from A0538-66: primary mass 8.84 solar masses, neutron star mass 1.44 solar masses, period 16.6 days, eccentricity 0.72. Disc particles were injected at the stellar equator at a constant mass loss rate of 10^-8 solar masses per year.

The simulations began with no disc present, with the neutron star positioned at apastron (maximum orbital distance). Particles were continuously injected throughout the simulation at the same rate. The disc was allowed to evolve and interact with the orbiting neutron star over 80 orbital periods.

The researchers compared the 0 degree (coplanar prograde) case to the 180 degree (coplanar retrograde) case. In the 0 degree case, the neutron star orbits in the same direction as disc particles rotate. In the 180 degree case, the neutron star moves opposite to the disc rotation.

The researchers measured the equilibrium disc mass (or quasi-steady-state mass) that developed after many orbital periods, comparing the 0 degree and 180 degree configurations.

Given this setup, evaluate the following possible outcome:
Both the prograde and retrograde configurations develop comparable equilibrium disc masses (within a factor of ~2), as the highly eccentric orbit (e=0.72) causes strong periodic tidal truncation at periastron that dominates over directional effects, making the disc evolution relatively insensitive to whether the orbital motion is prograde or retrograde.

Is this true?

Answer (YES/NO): YES